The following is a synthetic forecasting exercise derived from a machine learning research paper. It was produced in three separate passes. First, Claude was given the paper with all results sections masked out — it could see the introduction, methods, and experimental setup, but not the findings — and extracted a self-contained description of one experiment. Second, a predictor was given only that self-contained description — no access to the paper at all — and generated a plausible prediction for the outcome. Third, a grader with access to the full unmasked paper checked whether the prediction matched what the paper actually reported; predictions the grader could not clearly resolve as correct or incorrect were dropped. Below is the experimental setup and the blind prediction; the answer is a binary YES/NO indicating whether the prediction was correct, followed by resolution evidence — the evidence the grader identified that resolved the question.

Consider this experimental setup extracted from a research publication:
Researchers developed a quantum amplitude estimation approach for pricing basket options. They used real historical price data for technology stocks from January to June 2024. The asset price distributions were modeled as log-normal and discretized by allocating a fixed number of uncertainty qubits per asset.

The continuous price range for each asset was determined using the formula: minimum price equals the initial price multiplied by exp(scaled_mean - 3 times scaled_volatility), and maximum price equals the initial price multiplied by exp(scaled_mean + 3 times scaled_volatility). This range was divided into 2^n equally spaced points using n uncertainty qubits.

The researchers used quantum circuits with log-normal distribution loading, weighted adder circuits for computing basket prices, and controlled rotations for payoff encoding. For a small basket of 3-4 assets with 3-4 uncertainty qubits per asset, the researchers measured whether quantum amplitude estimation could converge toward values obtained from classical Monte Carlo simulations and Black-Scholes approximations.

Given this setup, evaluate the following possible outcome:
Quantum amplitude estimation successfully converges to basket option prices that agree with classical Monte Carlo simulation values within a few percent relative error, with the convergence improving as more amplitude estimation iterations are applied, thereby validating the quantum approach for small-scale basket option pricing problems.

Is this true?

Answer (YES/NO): NO